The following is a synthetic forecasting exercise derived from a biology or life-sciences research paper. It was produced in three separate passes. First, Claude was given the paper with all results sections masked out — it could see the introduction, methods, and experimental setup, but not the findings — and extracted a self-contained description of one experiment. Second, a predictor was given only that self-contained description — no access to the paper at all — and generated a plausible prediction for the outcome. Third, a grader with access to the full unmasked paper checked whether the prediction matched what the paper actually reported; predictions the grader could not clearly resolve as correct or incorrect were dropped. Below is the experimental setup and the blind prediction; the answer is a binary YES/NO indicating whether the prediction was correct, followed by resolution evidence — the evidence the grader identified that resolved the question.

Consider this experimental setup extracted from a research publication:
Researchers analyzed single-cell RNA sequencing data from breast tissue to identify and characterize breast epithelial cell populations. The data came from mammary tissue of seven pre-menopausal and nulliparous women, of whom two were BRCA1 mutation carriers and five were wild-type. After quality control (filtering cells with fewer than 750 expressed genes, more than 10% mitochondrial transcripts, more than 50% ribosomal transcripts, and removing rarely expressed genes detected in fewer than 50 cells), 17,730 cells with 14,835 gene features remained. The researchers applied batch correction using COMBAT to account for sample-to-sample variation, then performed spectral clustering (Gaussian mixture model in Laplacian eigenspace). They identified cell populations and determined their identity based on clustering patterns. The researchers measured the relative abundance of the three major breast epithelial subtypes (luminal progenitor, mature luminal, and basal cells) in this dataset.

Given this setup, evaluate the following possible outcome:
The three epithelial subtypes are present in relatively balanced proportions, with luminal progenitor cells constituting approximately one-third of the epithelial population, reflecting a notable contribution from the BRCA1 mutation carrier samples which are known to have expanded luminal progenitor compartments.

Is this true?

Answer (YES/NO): NO